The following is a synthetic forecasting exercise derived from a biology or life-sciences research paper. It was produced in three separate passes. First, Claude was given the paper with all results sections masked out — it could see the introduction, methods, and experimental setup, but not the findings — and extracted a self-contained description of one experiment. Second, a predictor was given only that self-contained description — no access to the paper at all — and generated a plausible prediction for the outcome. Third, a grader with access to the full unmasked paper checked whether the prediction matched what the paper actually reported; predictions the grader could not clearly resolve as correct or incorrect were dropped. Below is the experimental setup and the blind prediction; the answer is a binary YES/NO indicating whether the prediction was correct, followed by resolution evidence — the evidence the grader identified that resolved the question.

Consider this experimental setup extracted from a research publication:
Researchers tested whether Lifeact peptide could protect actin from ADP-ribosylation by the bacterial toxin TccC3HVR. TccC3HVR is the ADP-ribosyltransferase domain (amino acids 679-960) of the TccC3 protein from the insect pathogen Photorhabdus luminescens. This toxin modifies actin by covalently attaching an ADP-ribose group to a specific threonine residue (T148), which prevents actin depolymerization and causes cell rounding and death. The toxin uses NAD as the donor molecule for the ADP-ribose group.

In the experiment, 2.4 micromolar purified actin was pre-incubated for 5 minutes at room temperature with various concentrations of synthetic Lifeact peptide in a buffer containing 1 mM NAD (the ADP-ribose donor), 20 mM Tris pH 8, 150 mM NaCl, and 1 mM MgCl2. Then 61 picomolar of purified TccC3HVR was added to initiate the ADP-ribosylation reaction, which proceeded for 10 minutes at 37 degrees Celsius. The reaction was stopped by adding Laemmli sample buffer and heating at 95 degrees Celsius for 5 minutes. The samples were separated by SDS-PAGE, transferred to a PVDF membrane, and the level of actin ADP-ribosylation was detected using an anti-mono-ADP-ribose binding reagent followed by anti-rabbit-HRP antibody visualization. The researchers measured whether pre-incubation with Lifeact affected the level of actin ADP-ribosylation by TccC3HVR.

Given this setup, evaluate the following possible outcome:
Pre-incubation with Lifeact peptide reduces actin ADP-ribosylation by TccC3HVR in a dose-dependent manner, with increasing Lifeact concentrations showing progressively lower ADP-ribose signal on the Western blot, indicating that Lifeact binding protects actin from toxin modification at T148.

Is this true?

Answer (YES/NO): YES